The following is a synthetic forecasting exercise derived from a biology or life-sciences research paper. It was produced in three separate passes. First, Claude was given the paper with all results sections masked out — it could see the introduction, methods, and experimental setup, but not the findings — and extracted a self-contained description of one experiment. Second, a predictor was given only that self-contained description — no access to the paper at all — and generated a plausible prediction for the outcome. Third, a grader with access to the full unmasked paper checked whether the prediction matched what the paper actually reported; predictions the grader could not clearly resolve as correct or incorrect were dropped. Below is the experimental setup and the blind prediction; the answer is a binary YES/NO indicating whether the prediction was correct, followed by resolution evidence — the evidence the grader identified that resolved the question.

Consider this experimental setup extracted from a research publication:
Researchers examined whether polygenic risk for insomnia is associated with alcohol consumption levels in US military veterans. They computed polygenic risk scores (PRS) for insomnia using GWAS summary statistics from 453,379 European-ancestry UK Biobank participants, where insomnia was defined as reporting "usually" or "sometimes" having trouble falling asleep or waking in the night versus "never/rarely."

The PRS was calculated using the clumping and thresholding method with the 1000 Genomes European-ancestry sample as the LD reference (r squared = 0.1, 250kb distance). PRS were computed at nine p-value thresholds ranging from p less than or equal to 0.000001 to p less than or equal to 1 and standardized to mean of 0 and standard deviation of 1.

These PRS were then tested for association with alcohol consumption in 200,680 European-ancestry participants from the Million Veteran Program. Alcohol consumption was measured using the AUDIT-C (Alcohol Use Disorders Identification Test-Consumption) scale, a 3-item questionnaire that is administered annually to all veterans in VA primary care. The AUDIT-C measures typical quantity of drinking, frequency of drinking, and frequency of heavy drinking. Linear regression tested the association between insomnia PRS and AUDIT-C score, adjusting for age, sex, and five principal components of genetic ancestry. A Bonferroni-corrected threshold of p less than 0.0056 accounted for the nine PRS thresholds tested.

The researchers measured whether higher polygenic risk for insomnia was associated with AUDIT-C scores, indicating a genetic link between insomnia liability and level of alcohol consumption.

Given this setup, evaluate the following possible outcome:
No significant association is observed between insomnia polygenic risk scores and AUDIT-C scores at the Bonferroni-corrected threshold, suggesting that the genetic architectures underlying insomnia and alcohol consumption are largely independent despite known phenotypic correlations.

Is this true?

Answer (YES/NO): NO